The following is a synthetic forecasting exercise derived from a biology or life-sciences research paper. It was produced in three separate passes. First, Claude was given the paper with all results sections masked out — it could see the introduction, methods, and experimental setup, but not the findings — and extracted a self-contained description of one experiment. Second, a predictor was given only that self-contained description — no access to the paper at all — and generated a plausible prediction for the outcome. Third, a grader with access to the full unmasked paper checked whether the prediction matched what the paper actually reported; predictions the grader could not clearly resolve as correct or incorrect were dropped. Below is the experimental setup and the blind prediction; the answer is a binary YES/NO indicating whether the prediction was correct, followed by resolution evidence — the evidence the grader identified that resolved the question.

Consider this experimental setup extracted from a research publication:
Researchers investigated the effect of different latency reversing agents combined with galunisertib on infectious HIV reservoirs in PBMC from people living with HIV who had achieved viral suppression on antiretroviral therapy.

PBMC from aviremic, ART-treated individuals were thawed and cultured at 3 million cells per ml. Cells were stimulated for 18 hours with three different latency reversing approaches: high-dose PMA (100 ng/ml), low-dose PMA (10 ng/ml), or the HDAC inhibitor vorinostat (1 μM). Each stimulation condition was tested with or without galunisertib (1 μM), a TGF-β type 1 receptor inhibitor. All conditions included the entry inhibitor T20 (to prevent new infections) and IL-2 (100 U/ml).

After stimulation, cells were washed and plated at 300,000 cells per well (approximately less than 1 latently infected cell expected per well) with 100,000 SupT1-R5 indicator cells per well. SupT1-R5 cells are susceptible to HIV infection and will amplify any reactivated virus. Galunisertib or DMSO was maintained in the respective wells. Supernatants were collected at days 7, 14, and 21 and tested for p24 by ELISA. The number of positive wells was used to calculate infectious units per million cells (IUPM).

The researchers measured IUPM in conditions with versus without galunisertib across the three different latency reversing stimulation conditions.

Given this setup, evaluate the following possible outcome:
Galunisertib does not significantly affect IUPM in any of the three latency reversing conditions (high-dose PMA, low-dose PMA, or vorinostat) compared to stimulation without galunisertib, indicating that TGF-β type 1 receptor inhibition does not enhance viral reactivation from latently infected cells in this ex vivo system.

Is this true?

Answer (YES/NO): NO